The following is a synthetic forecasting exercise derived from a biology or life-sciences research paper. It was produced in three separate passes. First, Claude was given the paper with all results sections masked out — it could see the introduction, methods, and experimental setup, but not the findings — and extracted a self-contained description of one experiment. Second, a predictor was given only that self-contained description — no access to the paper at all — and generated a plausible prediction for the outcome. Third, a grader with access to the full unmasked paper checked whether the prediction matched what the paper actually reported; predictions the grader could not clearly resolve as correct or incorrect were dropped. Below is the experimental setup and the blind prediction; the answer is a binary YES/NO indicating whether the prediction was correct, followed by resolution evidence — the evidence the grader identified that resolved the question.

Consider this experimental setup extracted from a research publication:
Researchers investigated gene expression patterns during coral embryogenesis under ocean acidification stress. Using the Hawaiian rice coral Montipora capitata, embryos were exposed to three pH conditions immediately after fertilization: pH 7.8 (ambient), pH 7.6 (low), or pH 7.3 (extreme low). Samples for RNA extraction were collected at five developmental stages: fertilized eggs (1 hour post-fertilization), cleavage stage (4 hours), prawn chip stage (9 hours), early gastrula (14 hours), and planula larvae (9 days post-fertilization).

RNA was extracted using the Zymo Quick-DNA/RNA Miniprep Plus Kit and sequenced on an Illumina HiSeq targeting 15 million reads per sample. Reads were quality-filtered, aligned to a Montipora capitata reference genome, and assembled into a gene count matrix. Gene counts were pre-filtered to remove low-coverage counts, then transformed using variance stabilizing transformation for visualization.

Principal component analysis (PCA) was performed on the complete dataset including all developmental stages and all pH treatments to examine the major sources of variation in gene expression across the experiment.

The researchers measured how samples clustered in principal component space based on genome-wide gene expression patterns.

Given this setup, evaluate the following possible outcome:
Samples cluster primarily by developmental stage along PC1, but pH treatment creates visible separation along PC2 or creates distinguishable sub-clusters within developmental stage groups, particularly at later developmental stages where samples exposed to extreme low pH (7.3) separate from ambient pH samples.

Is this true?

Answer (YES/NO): NO